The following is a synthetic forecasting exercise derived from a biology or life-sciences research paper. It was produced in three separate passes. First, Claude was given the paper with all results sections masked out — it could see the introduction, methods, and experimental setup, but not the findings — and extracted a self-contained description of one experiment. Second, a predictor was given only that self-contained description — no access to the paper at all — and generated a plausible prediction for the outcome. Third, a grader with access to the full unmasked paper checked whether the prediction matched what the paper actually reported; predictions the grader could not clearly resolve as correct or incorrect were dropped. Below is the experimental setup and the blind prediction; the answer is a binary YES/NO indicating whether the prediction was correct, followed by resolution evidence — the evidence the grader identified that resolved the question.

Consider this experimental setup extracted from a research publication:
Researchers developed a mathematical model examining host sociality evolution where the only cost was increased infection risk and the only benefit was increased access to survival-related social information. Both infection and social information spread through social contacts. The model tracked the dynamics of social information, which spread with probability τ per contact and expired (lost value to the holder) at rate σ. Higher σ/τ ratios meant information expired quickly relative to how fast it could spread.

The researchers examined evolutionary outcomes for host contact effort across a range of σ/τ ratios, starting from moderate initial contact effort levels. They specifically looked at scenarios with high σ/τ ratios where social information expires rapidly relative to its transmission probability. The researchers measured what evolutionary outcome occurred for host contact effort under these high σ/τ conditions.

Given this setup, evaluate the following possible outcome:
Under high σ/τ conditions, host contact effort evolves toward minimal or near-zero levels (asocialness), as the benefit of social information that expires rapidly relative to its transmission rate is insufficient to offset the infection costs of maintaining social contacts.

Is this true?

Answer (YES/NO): YES